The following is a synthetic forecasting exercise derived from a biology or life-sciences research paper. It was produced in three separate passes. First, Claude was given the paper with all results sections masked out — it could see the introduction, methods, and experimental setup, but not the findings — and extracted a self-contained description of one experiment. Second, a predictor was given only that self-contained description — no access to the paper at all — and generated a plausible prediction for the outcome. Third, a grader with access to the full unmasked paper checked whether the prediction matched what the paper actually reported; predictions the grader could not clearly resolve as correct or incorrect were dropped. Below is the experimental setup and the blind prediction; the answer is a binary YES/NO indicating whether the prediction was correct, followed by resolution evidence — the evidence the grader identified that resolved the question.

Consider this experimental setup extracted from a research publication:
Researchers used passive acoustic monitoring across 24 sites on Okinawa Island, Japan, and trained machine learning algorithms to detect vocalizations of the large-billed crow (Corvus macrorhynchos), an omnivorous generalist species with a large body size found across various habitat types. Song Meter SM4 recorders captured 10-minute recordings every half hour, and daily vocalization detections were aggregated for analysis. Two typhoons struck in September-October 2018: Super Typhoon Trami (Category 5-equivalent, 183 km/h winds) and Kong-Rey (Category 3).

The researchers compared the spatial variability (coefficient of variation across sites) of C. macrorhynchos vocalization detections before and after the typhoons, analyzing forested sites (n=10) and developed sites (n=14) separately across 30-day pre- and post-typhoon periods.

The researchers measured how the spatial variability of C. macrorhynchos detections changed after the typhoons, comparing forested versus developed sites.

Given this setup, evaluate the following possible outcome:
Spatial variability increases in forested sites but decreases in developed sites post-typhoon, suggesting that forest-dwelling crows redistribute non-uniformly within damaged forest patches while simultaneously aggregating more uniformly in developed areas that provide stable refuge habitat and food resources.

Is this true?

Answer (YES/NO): NO